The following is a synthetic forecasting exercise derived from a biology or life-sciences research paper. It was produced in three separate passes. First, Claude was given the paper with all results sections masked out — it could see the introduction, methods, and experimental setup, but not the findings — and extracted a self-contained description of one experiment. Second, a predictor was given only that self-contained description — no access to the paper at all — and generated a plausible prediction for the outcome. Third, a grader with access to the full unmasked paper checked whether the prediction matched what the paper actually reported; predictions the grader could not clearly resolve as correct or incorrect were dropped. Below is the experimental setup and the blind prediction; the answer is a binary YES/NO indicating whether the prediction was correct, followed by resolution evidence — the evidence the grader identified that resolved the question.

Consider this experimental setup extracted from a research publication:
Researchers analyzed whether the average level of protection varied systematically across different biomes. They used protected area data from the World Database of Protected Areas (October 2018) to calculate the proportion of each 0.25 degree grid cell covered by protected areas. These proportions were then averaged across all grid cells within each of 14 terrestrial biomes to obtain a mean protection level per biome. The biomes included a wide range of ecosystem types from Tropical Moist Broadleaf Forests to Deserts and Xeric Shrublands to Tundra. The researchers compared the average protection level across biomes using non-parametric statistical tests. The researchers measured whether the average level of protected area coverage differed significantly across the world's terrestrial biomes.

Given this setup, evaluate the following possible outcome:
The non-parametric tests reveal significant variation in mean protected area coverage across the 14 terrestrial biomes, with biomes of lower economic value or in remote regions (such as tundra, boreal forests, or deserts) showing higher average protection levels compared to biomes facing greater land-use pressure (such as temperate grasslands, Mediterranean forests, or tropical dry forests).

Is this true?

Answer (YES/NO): NO